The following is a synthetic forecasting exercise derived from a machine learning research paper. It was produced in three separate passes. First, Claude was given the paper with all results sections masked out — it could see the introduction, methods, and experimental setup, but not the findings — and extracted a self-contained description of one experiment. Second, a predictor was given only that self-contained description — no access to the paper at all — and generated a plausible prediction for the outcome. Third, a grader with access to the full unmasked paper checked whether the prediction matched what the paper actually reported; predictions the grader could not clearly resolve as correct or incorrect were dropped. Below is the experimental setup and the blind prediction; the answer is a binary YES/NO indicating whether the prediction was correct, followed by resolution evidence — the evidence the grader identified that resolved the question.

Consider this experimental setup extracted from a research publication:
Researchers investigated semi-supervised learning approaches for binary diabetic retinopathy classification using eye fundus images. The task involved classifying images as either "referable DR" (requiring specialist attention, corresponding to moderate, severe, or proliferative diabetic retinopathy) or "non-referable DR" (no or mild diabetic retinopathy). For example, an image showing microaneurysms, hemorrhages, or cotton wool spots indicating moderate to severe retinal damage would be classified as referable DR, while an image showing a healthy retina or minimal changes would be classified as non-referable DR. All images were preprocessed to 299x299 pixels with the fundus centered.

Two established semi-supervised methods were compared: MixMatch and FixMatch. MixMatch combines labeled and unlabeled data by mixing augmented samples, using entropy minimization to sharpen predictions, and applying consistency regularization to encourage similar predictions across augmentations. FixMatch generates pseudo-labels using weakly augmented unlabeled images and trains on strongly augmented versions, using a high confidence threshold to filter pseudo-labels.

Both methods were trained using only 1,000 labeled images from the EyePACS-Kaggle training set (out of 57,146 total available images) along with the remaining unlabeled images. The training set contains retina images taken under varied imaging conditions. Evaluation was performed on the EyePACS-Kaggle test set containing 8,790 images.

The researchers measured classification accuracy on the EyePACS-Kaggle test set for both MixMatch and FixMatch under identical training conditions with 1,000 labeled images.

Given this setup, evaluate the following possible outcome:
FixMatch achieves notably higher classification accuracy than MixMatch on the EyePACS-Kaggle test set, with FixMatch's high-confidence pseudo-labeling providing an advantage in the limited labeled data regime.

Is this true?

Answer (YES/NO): NO